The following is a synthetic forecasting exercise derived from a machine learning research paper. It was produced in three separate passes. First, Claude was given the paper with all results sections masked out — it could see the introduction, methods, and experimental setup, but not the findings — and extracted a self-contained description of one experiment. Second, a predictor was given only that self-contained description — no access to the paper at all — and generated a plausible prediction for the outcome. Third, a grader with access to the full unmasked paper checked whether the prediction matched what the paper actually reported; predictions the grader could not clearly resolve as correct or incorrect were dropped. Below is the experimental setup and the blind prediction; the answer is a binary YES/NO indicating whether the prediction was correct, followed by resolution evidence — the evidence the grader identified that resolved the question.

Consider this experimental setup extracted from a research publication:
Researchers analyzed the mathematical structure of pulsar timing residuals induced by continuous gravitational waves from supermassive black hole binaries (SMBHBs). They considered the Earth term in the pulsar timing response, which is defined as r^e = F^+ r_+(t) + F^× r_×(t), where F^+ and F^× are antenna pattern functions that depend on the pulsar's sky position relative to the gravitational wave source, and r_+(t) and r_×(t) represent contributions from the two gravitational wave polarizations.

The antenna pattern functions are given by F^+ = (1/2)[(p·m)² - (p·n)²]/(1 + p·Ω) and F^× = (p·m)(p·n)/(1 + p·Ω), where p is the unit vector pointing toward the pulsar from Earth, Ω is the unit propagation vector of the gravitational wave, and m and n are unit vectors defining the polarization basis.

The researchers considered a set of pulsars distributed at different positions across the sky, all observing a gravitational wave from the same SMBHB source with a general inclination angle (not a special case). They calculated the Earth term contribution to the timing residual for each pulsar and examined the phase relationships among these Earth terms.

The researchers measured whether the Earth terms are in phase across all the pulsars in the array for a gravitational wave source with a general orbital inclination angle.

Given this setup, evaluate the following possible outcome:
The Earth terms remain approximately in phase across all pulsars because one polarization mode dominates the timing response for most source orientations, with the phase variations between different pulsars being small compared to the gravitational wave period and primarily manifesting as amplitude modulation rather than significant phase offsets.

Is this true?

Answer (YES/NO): NO